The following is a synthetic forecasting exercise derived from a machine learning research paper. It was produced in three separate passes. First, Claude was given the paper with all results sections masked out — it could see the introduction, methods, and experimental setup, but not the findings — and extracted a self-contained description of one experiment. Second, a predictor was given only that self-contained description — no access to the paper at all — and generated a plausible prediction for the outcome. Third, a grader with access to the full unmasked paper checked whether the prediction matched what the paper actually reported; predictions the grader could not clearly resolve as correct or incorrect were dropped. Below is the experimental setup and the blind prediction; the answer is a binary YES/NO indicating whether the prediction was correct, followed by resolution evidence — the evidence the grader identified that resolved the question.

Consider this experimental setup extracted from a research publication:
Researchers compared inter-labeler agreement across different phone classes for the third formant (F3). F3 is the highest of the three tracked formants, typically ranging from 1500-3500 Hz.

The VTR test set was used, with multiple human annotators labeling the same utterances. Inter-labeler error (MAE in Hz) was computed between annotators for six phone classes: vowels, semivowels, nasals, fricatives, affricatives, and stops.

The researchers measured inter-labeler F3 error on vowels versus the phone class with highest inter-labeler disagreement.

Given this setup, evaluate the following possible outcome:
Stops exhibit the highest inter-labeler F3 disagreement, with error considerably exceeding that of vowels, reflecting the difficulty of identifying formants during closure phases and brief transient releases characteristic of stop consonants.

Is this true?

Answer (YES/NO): NO